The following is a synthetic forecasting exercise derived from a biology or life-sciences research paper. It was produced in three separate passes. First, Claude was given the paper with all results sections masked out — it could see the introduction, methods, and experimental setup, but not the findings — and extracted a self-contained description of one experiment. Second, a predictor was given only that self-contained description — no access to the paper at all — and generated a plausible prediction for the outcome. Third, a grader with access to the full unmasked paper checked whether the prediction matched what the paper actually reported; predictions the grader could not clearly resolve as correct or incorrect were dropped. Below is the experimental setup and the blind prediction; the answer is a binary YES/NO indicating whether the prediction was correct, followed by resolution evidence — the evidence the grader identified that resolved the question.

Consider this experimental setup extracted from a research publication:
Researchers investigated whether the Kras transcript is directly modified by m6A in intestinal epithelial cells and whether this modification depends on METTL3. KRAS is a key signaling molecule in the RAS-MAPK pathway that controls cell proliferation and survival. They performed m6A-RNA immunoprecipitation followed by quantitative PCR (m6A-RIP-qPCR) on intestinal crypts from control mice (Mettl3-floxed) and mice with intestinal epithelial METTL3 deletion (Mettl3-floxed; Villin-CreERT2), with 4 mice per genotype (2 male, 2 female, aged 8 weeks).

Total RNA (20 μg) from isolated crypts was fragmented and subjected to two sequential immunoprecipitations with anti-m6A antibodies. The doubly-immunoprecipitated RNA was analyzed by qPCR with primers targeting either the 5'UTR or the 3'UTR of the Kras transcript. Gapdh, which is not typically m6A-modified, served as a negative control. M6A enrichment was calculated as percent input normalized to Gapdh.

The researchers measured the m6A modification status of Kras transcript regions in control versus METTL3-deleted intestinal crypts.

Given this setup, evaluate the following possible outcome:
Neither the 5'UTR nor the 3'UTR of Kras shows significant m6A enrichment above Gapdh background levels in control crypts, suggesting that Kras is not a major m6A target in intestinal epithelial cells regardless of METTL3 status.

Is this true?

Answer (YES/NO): NO